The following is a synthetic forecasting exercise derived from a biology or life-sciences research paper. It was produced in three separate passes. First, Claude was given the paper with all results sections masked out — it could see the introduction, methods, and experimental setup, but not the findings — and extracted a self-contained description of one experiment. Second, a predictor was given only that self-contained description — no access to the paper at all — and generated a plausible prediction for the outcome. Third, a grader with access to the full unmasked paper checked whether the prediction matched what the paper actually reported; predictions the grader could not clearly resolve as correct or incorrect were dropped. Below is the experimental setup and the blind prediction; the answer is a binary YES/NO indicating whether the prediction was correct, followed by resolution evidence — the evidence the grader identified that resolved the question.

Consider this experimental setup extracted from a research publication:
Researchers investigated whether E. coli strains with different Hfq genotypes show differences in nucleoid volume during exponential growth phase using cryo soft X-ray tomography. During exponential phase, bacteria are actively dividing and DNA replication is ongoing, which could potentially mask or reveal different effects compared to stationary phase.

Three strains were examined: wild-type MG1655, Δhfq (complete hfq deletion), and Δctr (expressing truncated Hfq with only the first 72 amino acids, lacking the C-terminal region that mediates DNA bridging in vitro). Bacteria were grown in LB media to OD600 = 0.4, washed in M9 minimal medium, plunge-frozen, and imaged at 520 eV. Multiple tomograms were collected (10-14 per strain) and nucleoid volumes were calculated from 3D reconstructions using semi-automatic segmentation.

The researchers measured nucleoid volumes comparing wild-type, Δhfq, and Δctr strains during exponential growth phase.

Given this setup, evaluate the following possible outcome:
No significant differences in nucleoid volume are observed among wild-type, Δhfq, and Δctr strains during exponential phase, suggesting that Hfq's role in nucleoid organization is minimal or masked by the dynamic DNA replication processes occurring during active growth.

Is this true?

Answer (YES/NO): NO